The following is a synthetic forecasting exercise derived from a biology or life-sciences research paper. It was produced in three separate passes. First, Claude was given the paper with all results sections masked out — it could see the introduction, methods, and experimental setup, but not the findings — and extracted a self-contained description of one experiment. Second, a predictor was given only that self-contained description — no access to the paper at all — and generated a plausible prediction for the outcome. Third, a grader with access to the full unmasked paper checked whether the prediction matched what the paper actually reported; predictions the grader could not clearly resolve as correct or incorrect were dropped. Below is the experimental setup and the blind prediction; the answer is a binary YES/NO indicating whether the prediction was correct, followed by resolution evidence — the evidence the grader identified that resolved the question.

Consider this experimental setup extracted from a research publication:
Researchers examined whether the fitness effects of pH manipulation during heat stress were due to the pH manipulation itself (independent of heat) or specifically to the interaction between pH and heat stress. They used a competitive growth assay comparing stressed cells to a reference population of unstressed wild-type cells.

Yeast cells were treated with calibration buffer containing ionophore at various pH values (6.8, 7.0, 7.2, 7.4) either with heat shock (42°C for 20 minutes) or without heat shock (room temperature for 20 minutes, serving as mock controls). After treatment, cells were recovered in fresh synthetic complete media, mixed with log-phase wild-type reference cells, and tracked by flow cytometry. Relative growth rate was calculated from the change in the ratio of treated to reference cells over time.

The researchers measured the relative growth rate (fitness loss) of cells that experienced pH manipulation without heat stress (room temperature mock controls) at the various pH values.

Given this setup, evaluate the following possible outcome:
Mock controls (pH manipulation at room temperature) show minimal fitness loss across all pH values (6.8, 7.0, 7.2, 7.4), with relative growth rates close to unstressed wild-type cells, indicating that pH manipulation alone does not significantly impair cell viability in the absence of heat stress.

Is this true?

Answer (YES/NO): YES